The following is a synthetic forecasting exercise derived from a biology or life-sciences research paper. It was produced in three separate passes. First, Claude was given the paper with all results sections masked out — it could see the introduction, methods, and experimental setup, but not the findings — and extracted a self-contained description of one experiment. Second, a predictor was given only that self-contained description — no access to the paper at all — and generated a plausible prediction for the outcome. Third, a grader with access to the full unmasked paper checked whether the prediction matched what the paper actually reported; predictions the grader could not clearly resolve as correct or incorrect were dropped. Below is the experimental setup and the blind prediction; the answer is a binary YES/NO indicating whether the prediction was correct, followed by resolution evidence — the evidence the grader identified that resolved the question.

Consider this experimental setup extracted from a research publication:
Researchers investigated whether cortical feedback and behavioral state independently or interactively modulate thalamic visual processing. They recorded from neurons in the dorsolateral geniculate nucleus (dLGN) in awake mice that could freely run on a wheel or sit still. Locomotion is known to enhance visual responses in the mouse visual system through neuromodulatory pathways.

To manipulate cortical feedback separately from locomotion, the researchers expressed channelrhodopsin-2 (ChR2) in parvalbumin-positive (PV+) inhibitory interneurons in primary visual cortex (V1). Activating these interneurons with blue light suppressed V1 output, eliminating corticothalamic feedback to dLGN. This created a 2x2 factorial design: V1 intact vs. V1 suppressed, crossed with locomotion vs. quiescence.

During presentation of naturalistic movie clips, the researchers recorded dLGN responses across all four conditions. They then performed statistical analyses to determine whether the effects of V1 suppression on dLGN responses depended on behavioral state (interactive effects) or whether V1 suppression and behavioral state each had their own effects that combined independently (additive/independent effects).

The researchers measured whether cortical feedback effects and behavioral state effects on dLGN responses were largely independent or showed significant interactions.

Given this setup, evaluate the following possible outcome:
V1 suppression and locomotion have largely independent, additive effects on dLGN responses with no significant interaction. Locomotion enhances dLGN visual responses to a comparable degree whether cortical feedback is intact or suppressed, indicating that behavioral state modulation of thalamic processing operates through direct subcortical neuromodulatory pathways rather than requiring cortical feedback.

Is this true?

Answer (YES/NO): NO